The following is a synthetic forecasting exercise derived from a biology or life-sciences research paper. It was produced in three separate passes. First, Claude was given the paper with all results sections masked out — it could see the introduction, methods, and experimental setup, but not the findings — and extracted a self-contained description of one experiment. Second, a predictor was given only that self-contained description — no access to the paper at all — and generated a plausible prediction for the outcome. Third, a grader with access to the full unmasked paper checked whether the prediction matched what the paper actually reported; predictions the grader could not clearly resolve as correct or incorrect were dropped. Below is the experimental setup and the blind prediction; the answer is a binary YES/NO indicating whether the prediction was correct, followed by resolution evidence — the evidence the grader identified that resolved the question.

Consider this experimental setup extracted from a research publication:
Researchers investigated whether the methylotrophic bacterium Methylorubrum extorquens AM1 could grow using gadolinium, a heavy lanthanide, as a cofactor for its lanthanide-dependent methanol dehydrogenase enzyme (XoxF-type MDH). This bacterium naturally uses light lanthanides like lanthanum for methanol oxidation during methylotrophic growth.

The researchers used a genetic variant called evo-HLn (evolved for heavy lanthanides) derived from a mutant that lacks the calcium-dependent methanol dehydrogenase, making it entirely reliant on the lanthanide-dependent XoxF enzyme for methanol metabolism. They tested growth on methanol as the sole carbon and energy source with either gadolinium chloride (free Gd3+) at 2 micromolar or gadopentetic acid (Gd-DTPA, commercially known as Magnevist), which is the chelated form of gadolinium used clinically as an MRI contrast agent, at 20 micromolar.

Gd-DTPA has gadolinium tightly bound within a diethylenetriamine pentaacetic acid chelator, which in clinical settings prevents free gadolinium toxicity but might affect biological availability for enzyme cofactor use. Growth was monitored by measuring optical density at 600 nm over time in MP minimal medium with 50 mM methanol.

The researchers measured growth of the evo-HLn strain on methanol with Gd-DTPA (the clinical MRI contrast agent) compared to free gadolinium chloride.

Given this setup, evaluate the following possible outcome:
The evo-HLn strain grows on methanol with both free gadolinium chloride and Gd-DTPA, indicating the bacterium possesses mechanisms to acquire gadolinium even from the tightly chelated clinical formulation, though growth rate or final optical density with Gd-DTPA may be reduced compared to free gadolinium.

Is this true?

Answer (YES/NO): NO